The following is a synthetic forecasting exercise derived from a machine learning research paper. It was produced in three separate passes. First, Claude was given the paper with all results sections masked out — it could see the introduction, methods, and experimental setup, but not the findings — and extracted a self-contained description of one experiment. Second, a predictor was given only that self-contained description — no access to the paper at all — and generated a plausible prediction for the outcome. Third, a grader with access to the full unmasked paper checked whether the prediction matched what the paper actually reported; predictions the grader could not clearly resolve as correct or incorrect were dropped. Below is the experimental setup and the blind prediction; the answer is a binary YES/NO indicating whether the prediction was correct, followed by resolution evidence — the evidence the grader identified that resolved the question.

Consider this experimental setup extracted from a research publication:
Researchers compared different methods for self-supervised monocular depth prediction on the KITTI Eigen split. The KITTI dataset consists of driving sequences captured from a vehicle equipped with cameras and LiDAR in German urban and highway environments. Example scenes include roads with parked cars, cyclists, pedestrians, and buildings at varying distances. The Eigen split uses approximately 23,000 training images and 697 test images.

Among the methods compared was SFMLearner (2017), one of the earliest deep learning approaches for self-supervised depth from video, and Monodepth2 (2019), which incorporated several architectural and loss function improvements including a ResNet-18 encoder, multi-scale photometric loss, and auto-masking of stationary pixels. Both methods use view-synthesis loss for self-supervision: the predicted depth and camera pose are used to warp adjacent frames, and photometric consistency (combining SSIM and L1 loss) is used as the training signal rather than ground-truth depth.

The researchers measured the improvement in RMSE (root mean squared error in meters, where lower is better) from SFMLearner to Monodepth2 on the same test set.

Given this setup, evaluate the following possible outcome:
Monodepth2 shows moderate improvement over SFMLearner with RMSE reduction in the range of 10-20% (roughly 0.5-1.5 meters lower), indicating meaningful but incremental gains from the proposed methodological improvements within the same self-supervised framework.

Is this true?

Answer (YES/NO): NO